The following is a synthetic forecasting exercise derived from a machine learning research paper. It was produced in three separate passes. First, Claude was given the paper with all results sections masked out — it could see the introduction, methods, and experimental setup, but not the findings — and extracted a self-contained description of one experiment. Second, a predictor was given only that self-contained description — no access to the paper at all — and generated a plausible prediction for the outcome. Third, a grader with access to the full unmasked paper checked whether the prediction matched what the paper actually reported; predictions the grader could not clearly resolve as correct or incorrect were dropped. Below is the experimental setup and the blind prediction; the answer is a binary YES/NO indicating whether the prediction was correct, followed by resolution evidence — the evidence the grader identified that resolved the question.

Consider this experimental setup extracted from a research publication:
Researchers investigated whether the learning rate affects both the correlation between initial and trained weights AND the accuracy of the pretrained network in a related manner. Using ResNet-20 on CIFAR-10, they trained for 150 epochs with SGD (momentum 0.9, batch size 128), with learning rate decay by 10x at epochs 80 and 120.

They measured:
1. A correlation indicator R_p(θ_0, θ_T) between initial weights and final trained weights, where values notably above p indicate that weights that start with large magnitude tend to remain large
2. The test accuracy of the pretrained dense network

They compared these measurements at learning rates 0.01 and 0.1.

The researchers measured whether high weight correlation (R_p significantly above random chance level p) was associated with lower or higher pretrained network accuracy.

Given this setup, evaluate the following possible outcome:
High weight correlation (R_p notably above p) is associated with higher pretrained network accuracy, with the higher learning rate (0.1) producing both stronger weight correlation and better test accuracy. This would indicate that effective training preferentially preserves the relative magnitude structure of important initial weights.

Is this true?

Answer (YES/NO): NO